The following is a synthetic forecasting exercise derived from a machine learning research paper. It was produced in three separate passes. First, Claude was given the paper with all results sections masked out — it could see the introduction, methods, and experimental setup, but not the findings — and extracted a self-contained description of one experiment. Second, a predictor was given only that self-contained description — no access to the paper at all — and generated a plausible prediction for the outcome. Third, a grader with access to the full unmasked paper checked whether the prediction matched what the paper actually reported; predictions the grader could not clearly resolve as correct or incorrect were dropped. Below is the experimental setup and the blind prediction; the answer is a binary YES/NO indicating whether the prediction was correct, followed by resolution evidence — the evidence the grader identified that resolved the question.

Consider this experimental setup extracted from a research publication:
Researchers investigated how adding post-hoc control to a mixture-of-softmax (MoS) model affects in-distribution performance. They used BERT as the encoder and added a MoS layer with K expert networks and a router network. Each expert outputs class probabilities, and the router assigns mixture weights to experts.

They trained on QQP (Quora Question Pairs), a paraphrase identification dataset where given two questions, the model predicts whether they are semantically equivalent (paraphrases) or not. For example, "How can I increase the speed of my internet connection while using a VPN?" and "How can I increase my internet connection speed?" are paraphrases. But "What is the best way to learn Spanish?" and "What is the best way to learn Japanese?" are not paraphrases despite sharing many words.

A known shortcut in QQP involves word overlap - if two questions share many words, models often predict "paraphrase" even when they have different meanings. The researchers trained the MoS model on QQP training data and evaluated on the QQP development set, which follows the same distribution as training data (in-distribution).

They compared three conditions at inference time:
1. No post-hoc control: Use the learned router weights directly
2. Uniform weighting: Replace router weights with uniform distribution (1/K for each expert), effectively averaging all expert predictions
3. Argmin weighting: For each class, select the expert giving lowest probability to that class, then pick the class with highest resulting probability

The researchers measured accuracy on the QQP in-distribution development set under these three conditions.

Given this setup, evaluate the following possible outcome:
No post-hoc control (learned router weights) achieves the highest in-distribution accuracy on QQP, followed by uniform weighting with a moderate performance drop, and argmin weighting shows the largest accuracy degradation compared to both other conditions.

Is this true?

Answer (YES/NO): YES